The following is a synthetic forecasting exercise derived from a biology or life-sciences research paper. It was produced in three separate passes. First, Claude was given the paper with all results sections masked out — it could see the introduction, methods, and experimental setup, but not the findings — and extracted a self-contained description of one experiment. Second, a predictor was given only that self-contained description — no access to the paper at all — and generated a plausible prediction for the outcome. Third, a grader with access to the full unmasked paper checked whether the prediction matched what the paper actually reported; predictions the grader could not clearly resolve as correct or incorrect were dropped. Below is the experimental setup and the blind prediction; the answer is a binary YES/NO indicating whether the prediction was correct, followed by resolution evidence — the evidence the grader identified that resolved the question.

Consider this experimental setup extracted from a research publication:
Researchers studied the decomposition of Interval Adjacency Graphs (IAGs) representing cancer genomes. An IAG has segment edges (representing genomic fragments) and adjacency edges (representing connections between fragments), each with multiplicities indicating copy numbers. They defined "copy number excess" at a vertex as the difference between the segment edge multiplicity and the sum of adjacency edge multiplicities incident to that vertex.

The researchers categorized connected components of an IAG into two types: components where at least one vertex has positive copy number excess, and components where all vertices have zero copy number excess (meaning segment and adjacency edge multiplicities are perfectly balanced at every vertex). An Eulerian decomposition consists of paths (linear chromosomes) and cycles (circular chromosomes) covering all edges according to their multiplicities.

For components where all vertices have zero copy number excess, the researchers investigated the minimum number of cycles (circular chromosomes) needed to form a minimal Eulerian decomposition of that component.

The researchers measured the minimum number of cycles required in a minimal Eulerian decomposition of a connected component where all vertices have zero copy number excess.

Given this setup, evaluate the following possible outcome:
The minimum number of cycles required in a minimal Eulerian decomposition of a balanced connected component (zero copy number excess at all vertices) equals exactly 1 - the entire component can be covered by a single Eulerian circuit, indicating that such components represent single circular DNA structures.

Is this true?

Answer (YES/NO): YES